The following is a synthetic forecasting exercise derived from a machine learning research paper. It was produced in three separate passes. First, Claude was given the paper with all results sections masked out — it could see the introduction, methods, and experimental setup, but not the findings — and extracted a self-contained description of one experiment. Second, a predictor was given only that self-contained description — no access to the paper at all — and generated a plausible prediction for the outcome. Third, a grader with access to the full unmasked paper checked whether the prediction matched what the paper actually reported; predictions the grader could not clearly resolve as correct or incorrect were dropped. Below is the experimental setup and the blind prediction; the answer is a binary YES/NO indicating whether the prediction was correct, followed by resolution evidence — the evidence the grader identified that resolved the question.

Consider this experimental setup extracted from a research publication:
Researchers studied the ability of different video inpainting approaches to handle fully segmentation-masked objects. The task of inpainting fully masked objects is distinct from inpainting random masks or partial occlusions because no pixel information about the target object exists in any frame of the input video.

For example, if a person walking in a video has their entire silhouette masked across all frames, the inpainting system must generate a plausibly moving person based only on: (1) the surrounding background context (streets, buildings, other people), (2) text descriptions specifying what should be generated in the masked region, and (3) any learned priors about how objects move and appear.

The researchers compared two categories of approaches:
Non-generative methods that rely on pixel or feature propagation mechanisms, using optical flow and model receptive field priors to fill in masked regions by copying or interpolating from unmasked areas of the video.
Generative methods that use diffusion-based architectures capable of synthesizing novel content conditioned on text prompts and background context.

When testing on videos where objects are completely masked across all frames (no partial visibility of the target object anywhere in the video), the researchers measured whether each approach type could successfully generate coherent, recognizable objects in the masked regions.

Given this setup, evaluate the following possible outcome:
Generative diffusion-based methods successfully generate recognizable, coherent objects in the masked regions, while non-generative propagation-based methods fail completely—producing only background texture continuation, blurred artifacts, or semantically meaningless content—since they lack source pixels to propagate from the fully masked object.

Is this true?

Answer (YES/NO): YES